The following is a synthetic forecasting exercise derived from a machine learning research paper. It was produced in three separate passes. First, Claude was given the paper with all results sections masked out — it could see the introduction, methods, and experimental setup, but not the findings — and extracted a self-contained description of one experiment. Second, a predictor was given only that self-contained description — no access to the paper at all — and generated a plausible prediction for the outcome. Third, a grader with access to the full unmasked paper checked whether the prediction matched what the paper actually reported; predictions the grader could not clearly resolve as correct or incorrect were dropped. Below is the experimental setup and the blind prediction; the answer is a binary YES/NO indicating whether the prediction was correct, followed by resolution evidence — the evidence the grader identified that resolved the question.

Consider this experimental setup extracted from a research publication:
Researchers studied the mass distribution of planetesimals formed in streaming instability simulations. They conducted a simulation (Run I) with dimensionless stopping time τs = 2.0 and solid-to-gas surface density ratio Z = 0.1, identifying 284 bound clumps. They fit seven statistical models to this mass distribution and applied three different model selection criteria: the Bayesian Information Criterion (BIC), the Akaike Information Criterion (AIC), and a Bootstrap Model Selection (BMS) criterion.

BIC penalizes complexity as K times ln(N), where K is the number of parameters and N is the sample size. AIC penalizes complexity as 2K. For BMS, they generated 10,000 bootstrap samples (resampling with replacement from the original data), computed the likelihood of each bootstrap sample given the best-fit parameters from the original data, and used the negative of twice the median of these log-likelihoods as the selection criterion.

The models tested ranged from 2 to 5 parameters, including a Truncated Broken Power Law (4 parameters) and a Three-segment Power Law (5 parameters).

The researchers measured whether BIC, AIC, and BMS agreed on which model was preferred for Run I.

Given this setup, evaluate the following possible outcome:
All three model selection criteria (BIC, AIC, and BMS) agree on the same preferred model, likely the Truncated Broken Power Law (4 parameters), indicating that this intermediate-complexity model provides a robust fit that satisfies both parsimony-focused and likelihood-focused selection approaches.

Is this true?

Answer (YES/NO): YES